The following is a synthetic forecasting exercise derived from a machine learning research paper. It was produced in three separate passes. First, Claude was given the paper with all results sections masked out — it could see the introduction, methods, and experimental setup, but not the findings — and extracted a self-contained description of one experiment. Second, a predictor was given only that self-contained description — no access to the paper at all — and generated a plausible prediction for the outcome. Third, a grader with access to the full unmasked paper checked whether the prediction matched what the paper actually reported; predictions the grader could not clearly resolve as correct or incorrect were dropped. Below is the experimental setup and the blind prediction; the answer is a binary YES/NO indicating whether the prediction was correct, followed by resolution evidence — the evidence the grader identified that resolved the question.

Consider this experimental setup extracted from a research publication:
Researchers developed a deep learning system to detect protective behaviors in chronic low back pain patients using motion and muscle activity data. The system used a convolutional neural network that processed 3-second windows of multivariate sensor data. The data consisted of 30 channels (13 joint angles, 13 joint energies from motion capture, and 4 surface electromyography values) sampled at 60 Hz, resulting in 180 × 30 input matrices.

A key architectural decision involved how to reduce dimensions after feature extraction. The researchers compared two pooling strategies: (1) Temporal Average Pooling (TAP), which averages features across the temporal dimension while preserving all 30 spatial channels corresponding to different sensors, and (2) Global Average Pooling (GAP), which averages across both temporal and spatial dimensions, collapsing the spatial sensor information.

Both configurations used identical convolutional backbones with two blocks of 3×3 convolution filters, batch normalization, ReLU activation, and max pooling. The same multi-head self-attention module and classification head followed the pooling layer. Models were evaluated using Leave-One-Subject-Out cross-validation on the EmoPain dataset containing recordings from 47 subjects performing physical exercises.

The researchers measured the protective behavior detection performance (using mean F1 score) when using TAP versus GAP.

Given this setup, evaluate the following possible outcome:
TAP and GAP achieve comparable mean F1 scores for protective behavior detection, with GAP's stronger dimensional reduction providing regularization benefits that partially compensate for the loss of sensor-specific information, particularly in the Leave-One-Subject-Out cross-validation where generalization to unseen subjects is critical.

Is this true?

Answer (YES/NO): NO